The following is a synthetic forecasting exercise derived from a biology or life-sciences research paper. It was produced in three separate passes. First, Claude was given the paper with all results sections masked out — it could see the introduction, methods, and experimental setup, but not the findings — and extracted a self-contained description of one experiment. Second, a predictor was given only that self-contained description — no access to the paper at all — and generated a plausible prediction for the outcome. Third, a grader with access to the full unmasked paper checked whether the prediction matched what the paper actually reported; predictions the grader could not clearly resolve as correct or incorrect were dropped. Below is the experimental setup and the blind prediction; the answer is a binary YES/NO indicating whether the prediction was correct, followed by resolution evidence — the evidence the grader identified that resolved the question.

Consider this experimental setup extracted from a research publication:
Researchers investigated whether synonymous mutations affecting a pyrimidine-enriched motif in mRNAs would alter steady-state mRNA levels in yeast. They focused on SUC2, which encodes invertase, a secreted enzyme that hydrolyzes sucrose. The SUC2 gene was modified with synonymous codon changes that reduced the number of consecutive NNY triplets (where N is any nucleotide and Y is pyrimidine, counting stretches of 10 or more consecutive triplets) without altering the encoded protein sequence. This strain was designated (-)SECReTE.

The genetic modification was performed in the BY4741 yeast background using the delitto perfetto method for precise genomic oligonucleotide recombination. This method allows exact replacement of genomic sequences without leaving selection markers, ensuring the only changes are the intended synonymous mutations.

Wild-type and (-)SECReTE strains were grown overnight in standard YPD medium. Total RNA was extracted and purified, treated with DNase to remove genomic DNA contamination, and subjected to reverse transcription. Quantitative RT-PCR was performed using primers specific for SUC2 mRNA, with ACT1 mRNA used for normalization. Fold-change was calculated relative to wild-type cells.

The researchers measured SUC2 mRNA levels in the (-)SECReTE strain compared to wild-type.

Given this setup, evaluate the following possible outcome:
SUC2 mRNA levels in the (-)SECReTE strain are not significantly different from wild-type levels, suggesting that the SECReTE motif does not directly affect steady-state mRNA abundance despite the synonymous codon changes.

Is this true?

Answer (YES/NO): NO